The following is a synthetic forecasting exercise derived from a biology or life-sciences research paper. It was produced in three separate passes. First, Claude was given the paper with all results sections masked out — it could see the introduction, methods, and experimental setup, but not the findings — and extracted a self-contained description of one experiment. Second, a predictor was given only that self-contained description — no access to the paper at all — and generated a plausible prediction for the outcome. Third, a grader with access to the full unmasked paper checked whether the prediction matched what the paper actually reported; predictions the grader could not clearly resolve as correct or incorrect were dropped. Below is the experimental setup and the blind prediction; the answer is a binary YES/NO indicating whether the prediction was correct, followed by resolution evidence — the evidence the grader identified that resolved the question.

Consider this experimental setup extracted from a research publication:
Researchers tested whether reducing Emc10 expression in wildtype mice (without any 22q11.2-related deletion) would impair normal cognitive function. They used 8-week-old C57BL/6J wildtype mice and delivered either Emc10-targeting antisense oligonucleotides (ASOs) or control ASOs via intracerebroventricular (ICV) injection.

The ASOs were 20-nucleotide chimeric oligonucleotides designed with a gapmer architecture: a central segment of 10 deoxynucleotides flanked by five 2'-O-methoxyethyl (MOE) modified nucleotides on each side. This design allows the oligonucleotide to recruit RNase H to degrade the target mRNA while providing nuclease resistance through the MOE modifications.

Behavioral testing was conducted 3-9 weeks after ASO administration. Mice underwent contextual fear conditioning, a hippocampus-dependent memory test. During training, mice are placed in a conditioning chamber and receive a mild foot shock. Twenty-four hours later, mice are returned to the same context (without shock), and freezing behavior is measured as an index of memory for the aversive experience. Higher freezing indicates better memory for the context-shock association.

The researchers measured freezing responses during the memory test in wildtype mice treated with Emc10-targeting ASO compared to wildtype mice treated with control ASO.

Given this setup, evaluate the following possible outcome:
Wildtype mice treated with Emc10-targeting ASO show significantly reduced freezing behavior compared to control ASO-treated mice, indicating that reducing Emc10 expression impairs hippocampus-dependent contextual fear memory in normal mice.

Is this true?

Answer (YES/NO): NO